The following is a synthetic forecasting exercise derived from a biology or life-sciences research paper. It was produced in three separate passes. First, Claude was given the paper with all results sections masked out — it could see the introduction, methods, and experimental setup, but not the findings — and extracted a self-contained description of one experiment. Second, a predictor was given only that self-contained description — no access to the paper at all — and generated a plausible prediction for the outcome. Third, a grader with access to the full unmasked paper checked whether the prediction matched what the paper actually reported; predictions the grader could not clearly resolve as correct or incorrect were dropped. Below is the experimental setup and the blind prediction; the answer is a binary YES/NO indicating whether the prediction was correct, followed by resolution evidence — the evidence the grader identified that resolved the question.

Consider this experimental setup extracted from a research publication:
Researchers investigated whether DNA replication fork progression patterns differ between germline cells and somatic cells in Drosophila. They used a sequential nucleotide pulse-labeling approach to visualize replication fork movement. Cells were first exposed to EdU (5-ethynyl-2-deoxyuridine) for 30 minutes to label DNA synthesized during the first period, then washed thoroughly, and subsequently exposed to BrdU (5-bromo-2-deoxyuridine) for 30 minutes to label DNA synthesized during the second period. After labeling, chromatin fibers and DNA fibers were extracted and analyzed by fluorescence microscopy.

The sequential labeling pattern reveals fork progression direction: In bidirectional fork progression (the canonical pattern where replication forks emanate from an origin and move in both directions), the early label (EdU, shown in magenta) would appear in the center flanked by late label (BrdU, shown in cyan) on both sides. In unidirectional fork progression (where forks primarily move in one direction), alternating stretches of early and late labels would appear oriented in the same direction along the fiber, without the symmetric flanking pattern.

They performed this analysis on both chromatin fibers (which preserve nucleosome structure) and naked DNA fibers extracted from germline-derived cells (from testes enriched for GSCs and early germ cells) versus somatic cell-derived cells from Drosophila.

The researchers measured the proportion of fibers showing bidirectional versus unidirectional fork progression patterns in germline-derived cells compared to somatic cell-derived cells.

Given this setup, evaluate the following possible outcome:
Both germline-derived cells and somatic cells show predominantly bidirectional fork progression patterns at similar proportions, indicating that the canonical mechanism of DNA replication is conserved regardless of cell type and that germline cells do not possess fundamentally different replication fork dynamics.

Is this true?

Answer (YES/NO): NO